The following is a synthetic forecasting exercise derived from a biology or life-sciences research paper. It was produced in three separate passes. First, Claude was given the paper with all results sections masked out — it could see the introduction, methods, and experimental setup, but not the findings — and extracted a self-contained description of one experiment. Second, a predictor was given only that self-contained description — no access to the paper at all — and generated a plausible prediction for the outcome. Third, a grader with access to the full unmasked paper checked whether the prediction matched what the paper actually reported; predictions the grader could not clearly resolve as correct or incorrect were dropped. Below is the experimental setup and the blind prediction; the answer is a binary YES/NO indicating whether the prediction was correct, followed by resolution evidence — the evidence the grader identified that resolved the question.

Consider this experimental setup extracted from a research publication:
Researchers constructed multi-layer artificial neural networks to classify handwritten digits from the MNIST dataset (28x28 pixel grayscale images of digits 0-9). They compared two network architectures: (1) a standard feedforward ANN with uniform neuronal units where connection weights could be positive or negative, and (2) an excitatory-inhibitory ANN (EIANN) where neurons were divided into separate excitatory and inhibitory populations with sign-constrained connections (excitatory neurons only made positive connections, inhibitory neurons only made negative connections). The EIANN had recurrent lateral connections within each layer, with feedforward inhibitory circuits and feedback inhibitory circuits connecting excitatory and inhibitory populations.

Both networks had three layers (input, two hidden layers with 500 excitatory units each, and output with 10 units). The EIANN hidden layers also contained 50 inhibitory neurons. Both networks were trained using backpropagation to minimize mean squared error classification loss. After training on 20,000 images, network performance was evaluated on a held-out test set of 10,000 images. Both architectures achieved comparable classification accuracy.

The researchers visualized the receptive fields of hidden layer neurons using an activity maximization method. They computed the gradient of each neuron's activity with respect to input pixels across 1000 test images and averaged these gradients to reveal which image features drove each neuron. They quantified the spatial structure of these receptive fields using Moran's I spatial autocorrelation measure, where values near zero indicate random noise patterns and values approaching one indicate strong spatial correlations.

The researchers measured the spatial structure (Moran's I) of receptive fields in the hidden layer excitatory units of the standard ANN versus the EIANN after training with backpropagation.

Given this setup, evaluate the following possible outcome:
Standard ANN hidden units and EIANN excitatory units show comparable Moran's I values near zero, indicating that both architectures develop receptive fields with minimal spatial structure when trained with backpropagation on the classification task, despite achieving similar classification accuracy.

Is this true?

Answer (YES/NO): NO